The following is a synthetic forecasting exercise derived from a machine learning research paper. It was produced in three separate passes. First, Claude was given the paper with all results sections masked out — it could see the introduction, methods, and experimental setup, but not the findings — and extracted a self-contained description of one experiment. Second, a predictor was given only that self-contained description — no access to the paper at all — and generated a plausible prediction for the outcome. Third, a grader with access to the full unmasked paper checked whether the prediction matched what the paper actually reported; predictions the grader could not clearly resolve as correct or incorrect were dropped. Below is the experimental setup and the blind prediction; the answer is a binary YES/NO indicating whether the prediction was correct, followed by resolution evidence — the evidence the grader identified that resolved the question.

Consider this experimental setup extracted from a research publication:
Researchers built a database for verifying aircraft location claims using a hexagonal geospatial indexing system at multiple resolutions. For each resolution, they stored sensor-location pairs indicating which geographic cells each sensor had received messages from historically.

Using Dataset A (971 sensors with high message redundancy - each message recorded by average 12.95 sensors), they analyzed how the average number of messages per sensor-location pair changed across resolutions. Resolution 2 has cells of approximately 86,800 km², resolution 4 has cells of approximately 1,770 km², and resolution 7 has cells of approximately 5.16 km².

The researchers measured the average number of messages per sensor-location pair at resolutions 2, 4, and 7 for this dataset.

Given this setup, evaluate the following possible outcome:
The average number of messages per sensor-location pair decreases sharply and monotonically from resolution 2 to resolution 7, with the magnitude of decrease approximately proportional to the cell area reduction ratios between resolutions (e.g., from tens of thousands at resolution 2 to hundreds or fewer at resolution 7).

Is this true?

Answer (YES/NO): NO